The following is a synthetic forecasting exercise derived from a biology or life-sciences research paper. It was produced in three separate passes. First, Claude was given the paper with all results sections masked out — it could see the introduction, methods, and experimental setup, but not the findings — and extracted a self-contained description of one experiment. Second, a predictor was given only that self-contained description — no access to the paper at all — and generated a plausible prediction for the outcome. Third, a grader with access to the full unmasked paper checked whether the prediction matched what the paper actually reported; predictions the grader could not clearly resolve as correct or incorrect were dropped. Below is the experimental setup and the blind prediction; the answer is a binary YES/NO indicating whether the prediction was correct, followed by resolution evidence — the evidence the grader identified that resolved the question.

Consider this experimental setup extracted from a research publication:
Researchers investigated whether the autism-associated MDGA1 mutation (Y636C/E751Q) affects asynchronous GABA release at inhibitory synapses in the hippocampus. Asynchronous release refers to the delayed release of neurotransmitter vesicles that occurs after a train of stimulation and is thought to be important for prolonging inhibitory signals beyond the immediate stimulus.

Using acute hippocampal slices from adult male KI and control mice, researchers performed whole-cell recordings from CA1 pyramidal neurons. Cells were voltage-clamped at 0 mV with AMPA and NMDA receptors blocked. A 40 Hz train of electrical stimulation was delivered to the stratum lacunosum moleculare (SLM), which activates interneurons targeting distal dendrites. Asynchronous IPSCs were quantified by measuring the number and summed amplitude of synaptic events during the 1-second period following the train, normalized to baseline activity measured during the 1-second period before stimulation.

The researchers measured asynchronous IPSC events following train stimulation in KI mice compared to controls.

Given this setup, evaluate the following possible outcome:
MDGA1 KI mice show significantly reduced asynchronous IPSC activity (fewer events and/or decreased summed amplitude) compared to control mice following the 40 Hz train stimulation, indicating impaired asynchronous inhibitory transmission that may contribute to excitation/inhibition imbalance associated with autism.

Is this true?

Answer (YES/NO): NO